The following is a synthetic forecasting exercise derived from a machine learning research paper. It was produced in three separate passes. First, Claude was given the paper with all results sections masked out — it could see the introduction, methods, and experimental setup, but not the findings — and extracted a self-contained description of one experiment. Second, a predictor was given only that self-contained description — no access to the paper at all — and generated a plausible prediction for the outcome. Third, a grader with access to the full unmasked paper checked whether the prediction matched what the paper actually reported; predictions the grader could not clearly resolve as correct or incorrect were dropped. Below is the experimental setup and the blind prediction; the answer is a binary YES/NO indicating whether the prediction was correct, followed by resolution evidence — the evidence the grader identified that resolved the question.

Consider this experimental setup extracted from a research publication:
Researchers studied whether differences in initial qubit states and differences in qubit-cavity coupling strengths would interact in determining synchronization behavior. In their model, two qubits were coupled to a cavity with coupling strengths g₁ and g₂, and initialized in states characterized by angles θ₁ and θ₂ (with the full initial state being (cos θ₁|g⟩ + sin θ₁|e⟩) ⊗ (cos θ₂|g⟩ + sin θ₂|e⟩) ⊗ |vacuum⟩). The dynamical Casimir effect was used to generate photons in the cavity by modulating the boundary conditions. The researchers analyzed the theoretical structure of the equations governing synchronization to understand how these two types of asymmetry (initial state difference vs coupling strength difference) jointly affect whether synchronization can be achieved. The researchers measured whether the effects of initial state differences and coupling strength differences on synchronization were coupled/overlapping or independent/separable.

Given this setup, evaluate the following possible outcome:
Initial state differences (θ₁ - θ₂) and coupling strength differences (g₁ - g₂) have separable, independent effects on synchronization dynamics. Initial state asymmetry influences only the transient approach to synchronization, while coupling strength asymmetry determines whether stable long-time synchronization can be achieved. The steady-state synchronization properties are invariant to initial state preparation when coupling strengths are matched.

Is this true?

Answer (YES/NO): NO